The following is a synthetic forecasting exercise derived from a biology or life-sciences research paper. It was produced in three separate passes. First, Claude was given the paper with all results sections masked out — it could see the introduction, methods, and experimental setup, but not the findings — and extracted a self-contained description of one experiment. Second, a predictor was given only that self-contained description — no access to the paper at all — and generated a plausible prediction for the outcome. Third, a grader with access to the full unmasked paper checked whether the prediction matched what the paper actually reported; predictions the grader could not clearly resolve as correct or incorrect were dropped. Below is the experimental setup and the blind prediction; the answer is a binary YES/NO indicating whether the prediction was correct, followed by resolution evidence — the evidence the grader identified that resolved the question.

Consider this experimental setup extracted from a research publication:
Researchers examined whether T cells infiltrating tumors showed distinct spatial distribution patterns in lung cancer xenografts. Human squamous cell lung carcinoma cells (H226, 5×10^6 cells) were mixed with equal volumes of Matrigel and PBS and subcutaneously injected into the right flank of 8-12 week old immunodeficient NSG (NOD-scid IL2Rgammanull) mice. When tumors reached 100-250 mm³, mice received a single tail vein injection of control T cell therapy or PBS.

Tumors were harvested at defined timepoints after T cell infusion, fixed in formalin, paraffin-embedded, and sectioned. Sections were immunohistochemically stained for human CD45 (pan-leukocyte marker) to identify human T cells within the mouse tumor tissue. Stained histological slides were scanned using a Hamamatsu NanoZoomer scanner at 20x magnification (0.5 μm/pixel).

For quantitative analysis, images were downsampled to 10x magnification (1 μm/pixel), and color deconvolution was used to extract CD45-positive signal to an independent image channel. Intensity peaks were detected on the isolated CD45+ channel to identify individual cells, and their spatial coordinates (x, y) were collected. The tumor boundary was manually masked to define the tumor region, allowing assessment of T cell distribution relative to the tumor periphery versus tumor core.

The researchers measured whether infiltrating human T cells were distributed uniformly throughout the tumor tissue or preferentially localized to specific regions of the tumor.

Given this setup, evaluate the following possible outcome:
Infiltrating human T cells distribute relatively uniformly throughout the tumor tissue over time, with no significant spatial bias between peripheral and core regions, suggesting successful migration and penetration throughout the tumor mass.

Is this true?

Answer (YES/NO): NO